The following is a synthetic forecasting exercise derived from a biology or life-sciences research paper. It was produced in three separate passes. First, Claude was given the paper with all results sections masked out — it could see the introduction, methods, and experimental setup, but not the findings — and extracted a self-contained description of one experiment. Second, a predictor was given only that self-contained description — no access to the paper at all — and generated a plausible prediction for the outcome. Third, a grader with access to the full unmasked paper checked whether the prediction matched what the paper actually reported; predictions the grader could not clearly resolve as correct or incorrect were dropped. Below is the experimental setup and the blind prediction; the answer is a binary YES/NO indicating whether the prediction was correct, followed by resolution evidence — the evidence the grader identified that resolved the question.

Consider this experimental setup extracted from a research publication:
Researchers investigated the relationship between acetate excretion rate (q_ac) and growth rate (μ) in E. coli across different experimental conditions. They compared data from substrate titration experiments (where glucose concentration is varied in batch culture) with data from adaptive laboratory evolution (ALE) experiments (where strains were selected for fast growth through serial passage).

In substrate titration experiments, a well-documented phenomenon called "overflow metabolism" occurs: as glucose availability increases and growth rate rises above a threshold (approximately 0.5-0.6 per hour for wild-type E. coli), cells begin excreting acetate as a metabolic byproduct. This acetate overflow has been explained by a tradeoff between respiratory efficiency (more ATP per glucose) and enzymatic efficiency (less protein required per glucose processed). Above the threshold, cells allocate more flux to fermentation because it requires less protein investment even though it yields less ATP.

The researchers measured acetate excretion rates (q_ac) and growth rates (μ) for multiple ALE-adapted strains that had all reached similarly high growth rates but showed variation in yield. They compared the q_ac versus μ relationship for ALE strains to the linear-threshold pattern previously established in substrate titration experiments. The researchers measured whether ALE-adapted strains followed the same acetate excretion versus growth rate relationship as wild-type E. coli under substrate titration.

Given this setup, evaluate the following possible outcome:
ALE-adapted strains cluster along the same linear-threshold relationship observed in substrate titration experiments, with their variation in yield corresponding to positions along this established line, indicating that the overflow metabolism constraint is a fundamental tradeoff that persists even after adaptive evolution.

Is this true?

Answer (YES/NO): NO